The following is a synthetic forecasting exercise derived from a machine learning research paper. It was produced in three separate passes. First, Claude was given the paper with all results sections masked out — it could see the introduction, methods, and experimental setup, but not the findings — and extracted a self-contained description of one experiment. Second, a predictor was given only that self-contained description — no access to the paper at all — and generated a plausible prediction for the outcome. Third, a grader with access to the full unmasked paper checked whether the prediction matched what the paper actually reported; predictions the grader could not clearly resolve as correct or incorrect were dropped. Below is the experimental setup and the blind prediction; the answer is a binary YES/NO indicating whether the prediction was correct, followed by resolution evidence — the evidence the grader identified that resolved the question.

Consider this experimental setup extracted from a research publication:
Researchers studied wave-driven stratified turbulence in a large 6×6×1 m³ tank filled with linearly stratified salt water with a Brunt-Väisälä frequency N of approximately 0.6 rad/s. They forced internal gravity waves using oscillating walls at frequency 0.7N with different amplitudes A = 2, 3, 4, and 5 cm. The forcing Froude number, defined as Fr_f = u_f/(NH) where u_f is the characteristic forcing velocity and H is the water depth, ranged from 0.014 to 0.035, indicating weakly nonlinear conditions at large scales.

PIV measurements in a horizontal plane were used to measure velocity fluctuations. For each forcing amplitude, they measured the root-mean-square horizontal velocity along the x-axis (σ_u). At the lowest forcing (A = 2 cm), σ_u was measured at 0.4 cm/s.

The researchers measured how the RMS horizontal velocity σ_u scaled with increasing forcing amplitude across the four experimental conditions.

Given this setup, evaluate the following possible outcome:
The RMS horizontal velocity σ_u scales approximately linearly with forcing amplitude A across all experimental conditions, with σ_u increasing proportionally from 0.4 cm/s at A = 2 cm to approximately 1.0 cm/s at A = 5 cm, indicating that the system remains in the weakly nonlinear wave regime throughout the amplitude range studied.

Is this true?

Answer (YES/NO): NO